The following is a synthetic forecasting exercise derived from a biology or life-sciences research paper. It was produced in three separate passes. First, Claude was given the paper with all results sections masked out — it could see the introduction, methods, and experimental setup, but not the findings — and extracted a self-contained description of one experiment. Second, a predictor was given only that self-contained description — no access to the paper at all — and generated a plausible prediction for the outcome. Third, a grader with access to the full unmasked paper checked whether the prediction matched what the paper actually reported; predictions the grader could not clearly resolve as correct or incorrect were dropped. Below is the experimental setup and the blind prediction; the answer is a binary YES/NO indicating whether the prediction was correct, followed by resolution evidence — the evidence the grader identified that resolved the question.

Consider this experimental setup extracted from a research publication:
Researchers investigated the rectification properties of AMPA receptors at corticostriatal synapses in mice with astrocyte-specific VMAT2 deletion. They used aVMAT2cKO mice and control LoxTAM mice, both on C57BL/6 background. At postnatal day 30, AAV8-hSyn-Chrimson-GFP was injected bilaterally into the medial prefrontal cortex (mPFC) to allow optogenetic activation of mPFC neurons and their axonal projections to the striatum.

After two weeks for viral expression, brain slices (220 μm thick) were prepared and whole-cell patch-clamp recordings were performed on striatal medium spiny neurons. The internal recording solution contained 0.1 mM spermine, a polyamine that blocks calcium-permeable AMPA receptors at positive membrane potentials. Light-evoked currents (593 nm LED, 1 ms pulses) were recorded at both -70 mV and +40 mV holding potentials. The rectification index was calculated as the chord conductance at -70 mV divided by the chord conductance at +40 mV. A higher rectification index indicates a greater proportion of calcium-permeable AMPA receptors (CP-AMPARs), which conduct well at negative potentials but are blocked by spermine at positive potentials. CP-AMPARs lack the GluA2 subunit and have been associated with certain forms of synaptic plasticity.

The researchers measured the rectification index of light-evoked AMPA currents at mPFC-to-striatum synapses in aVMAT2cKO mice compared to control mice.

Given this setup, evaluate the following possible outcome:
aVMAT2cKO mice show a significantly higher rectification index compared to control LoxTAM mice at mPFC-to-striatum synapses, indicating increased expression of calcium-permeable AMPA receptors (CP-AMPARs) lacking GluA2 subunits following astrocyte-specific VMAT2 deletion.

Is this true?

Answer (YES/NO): NO